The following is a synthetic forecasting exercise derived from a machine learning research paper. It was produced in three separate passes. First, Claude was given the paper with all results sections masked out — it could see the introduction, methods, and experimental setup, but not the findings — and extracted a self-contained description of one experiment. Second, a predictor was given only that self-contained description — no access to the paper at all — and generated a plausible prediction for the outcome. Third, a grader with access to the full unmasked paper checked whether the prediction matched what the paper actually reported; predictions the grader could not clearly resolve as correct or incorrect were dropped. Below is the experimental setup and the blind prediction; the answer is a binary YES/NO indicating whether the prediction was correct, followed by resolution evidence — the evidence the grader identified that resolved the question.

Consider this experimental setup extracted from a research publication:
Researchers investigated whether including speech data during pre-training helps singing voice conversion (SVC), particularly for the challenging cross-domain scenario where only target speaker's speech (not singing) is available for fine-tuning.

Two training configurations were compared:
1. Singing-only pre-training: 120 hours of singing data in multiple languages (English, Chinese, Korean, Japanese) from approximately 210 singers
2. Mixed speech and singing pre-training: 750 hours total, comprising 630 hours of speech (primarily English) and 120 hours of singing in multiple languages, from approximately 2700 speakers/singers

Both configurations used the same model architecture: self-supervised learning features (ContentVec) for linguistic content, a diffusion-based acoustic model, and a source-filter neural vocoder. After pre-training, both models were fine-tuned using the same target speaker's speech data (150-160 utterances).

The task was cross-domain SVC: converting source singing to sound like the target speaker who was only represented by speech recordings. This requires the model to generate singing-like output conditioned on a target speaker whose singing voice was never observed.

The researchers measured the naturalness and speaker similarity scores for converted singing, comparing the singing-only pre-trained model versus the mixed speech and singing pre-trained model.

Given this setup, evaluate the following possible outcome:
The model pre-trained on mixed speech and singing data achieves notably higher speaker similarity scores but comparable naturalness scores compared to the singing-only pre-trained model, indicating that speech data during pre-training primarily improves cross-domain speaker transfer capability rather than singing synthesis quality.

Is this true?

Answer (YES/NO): NO